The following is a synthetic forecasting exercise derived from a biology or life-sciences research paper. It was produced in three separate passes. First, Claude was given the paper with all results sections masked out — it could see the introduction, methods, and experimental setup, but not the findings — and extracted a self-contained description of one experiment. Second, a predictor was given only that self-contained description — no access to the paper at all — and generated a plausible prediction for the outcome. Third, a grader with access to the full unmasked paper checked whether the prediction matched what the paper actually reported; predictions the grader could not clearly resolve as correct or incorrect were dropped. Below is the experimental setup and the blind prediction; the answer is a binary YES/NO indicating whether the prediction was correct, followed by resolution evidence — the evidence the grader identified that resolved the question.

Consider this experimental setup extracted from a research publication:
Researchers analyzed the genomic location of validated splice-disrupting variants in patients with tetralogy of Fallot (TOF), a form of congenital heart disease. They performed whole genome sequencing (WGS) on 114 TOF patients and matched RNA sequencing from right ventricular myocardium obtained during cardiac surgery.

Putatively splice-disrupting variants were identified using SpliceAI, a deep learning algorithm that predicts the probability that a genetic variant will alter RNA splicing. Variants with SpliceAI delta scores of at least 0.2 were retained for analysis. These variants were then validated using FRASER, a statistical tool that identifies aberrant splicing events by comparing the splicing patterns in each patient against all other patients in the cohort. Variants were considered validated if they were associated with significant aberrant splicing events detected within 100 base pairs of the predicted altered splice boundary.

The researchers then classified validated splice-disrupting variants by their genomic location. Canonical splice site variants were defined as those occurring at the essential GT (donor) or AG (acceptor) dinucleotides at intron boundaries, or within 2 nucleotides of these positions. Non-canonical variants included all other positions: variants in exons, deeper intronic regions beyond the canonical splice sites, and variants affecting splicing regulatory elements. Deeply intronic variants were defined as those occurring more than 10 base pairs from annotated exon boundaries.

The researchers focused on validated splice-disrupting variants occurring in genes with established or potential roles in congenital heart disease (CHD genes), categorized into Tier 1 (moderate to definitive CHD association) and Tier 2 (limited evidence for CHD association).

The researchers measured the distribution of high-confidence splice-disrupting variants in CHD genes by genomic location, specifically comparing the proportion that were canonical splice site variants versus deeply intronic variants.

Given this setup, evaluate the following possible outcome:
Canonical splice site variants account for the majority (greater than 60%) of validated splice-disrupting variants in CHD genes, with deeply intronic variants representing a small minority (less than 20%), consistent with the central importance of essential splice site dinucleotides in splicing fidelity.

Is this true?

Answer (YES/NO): NO